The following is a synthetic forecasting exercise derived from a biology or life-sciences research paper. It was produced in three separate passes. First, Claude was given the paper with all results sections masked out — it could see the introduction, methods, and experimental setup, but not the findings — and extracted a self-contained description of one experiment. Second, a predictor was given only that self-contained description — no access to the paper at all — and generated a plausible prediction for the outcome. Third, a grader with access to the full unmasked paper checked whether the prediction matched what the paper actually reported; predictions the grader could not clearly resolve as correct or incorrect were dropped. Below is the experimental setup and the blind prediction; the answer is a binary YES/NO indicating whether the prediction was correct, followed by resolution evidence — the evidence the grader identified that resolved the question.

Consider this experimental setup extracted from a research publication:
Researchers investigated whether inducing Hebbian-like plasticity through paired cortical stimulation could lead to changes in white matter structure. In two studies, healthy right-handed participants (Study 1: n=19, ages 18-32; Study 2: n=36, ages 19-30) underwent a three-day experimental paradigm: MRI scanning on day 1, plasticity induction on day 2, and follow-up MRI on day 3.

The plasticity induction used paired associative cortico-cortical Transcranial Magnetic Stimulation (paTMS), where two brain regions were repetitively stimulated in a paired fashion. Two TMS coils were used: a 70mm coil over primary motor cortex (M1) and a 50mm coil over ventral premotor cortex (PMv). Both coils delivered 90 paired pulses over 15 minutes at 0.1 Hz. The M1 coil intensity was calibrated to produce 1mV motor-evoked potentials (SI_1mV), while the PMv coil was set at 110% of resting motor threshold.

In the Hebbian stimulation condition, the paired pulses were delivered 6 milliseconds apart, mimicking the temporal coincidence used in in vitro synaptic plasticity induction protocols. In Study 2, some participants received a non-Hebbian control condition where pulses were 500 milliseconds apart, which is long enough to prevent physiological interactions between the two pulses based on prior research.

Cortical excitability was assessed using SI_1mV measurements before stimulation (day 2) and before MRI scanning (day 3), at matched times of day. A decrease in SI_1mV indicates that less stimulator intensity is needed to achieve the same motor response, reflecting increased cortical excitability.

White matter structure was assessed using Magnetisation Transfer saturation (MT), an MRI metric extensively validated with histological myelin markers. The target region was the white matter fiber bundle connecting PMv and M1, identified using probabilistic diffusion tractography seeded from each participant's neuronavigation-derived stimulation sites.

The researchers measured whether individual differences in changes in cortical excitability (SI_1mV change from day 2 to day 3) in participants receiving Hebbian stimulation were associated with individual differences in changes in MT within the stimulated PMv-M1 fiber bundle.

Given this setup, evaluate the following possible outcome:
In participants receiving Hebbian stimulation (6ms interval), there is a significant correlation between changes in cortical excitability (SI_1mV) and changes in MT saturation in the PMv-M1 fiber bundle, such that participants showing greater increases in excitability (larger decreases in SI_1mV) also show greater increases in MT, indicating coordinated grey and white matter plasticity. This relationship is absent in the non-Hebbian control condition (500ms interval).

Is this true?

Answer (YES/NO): YES